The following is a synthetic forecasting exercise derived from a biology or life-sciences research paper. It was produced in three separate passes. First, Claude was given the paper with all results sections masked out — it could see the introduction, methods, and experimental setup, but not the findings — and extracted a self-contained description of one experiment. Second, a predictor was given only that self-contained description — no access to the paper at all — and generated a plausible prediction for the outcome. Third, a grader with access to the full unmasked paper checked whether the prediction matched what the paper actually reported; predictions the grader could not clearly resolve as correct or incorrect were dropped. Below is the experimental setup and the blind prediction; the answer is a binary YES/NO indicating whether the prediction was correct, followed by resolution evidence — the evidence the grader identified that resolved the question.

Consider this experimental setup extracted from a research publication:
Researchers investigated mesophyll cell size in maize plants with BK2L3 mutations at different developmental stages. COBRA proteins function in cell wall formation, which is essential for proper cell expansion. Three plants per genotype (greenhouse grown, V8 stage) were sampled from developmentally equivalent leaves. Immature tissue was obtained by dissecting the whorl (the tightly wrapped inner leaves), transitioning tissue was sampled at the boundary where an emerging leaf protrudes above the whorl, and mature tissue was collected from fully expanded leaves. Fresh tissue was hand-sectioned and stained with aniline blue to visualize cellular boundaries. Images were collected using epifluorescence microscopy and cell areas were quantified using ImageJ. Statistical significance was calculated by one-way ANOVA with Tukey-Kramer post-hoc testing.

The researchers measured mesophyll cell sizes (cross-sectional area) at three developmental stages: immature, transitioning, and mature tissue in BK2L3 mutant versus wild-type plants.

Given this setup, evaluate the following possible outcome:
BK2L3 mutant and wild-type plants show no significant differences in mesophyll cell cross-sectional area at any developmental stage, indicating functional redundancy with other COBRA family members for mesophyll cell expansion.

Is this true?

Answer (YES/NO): NO